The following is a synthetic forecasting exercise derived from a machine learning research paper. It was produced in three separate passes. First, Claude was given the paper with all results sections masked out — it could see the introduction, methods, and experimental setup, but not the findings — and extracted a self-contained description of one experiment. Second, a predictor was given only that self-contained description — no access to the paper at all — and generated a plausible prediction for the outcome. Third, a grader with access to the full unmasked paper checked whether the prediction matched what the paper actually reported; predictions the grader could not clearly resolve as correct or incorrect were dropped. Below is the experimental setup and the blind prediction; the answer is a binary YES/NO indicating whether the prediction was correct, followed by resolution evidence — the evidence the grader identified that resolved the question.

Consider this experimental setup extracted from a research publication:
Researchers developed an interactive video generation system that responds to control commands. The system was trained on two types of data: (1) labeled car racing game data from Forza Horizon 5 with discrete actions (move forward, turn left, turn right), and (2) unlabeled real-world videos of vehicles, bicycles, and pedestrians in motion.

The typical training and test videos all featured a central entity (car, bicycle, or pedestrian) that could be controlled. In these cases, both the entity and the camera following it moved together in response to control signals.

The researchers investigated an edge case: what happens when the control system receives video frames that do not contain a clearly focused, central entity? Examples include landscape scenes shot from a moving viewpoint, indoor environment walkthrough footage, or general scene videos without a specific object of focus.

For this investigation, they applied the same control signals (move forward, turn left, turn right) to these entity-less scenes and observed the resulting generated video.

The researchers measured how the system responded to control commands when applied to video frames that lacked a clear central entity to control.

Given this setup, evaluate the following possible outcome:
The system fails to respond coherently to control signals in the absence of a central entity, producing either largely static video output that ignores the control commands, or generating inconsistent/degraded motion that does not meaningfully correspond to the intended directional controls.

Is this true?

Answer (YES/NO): NO